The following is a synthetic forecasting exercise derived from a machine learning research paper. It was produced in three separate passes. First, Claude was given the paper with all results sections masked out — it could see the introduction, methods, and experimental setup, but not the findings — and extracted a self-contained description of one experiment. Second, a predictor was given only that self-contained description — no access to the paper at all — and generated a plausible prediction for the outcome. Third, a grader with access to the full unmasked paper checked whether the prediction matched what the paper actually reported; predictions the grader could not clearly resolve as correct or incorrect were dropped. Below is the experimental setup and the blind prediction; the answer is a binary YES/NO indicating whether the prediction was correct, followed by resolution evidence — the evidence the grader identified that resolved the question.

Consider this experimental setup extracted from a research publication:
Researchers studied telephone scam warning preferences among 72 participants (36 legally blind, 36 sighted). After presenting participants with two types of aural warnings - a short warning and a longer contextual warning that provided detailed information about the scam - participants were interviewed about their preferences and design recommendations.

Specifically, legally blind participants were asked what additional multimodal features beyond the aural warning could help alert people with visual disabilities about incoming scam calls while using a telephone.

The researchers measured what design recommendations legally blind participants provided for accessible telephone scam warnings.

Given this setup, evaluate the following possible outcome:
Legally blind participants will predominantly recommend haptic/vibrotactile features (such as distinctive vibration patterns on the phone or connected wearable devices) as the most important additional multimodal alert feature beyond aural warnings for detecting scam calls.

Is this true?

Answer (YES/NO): NO